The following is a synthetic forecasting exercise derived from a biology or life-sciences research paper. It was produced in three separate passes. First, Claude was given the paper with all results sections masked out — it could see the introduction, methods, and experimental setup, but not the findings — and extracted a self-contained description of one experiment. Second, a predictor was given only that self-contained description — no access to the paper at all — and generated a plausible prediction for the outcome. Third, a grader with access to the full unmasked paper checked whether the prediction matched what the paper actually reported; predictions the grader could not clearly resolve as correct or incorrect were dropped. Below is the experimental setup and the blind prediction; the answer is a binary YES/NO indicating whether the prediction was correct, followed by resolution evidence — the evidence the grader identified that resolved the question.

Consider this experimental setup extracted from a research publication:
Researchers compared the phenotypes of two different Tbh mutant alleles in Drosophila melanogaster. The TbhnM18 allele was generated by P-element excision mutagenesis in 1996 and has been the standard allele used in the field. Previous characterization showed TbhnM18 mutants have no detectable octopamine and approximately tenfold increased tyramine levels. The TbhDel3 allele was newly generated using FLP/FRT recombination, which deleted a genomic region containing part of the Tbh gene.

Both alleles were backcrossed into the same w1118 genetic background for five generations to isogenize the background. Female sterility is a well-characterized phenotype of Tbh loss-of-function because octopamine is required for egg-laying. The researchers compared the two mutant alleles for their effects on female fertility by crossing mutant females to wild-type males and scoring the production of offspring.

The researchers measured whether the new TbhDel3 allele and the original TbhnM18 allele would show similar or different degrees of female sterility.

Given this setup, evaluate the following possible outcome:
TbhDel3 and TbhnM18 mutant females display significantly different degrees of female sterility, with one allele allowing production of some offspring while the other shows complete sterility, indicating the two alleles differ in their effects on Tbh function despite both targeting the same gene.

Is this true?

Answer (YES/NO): NO